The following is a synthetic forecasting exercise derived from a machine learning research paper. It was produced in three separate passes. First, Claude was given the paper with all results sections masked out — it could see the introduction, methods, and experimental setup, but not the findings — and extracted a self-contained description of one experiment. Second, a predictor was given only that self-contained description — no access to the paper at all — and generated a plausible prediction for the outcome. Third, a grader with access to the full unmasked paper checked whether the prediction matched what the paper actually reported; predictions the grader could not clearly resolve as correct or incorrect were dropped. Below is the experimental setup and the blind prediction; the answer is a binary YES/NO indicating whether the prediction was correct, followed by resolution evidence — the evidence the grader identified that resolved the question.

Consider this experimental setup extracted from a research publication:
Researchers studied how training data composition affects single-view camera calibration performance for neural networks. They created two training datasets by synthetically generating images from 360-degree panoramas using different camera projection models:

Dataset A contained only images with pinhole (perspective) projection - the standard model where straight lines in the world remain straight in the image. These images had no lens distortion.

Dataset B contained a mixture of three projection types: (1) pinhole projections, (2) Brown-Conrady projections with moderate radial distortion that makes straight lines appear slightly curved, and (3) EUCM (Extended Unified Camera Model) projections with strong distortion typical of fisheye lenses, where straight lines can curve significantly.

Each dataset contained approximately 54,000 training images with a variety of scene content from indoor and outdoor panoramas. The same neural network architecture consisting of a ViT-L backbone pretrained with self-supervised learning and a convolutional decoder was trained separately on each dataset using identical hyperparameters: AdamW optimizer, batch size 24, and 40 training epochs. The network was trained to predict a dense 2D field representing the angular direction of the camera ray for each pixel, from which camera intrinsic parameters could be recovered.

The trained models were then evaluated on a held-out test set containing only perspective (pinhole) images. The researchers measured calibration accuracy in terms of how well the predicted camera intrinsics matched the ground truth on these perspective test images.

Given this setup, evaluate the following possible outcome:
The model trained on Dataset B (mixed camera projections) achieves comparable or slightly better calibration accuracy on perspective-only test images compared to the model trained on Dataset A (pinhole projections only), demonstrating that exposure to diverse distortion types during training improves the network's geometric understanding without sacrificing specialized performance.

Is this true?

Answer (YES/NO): YES